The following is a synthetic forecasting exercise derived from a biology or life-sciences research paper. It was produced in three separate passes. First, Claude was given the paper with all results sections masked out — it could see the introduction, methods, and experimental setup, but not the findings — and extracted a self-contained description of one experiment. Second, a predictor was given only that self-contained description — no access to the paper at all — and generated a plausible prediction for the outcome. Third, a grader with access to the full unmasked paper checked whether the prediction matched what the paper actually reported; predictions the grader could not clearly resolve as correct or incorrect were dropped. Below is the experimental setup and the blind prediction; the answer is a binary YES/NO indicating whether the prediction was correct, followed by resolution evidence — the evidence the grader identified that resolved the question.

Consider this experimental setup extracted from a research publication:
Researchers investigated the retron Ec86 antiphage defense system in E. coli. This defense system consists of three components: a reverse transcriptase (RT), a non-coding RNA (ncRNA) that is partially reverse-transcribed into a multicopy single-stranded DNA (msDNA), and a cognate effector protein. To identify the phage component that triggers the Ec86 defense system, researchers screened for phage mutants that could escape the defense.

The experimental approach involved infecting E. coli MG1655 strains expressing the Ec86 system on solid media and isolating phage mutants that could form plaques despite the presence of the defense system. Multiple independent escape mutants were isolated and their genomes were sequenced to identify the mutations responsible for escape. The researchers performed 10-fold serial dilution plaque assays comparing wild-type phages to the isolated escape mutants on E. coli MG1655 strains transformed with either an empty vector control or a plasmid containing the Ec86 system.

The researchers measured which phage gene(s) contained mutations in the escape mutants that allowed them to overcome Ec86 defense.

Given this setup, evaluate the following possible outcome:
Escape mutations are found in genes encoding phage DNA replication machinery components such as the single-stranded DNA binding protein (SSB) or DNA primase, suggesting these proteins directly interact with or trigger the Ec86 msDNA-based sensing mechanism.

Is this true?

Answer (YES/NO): NO